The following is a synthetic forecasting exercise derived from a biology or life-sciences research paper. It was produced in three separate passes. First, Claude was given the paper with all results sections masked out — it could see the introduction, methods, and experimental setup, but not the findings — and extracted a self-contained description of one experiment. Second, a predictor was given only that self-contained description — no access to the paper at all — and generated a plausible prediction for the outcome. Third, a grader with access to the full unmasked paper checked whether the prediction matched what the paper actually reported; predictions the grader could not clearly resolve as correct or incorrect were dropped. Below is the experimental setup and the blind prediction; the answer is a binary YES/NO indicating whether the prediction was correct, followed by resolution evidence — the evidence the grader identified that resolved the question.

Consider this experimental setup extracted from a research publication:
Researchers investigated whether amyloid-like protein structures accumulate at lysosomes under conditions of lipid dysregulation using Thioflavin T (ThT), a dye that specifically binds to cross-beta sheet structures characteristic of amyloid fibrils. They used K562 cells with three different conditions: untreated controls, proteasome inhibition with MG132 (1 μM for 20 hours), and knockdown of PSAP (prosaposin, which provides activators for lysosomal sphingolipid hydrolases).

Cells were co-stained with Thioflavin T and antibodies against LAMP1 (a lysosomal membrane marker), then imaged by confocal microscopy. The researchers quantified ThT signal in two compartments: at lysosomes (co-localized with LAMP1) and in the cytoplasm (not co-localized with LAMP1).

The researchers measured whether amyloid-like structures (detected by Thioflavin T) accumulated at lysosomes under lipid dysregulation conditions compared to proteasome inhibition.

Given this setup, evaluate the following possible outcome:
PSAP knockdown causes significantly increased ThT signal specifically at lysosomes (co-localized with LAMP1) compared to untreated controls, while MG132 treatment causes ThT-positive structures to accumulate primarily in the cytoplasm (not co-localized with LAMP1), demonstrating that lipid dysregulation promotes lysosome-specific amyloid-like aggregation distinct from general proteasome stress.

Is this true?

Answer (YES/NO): NO